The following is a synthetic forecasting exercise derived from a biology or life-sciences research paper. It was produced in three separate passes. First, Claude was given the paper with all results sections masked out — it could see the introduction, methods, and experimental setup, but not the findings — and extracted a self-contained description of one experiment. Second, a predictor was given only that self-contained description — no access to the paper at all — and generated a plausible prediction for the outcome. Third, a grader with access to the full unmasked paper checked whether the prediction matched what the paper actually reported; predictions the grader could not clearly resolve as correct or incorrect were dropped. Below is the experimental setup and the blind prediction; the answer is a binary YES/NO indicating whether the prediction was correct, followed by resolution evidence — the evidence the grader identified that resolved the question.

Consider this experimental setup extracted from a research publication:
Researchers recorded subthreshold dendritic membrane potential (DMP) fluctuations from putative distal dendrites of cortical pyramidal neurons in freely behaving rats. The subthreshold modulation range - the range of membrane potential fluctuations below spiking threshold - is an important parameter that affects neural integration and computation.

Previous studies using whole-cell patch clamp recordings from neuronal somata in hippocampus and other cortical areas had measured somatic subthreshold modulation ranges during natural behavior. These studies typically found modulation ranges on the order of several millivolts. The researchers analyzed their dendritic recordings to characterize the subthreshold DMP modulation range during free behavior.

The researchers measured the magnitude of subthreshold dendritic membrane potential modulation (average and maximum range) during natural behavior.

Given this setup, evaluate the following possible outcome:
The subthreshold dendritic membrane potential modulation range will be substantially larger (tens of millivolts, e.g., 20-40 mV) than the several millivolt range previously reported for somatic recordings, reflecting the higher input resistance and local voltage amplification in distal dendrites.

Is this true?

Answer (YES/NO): NO